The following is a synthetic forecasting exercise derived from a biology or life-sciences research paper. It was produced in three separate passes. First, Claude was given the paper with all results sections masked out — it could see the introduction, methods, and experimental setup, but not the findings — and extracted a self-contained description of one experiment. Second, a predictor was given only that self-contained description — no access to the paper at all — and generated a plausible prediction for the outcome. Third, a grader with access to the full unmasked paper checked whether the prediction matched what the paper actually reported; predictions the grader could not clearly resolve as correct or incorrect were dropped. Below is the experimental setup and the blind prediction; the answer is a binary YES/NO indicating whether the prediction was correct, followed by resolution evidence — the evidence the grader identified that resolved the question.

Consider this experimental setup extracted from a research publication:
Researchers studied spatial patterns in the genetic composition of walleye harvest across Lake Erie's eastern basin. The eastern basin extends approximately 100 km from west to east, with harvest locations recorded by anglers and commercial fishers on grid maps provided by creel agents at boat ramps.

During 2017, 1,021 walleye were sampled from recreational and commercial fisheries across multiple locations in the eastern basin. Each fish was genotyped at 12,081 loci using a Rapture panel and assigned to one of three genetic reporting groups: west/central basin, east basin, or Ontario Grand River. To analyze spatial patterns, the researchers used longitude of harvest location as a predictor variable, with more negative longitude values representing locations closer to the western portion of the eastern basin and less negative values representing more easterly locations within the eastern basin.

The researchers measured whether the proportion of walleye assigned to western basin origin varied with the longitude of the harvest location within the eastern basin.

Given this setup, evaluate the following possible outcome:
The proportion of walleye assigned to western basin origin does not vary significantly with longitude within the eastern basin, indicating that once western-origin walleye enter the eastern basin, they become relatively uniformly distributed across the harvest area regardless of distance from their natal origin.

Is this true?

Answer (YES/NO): NO